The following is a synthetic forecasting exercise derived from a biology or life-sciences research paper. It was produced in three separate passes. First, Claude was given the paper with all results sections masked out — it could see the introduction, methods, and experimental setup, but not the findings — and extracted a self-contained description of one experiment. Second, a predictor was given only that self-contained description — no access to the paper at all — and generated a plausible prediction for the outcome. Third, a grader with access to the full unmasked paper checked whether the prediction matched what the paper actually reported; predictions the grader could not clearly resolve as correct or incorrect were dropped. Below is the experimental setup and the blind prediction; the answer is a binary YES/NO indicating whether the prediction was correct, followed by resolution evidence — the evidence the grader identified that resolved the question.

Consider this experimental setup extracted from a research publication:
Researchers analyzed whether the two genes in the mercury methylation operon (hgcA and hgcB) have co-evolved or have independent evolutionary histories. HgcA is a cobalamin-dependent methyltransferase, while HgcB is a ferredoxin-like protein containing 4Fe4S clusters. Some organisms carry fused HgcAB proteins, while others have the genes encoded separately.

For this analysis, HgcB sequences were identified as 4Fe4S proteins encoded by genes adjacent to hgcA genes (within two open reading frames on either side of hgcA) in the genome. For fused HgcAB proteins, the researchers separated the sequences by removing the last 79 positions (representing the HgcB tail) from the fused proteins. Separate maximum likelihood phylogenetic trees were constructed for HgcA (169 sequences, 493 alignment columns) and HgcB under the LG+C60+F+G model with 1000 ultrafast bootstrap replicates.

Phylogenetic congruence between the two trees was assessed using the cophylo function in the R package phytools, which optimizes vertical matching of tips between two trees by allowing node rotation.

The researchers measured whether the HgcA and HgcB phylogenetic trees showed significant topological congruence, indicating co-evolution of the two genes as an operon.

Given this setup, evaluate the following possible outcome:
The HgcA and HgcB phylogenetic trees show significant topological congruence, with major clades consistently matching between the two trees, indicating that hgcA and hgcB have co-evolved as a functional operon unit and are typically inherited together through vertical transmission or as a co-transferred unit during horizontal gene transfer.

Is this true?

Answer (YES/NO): YES